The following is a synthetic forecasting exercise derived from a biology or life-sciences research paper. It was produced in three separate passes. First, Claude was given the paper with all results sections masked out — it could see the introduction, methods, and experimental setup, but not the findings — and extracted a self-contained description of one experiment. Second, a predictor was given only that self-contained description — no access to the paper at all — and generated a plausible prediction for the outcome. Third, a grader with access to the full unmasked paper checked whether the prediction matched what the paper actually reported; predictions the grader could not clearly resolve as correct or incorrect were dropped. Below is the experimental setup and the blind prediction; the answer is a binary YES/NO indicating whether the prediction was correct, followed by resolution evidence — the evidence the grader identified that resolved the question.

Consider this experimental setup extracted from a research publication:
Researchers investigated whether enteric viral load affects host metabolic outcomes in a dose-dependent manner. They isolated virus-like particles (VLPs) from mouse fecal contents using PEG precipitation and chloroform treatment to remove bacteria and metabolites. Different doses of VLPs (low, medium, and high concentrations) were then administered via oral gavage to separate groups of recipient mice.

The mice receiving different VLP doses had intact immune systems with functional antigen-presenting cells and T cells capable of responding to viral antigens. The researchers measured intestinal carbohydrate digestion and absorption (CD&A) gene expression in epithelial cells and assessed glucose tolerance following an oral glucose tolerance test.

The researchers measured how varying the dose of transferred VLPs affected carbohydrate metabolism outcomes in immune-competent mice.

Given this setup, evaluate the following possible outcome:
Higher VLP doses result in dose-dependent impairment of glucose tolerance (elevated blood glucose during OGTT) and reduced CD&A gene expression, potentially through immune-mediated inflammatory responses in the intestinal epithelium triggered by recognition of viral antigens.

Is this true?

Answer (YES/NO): NO